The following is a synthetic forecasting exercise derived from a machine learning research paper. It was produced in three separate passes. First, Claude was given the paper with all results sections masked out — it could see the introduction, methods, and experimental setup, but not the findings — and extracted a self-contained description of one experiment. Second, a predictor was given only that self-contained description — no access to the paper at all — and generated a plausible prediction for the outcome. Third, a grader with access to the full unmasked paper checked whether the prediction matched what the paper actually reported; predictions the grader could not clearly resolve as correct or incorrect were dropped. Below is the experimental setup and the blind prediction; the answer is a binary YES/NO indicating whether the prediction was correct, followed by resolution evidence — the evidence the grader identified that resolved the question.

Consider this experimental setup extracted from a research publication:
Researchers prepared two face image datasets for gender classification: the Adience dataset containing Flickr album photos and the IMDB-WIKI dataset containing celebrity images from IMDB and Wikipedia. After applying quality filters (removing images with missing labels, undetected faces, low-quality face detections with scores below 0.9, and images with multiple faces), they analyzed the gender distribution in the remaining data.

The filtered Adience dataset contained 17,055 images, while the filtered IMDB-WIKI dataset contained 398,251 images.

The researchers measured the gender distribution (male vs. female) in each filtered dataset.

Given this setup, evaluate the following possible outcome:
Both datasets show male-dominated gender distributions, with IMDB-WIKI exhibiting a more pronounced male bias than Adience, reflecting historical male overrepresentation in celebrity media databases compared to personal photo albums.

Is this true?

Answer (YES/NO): NO